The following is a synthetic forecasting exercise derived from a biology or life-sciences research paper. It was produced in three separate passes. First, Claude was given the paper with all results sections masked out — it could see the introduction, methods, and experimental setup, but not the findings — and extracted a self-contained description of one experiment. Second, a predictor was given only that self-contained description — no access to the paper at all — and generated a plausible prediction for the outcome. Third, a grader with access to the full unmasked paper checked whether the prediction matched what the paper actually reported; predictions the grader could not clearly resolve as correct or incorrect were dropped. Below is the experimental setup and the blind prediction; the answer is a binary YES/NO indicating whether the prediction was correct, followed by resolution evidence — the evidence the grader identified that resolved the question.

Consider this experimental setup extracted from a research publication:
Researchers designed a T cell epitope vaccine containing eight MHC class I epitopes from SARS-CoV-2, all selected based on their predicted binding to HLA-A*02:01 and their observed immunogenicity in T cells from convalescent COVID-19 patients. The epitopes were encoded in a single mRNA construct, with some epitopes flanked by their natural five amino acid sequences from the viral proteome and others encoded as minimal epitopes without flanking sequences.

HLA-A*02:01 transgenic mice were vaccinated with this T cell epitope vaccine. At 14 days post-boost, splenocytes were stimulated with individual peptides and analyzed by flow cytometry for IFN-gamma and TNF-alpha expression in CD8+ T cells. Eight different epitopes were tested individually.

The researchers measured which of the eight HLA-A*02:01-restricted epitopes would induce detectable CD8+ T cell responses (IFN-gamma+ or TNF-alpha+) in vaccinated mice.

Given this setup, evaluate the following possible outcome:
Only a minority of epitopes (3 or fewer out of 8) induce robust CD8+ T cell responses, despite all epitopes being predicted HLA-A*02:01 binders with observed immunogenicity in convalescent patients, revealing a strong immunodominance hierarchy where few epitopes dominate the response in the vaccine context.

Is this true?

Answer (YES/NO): YES